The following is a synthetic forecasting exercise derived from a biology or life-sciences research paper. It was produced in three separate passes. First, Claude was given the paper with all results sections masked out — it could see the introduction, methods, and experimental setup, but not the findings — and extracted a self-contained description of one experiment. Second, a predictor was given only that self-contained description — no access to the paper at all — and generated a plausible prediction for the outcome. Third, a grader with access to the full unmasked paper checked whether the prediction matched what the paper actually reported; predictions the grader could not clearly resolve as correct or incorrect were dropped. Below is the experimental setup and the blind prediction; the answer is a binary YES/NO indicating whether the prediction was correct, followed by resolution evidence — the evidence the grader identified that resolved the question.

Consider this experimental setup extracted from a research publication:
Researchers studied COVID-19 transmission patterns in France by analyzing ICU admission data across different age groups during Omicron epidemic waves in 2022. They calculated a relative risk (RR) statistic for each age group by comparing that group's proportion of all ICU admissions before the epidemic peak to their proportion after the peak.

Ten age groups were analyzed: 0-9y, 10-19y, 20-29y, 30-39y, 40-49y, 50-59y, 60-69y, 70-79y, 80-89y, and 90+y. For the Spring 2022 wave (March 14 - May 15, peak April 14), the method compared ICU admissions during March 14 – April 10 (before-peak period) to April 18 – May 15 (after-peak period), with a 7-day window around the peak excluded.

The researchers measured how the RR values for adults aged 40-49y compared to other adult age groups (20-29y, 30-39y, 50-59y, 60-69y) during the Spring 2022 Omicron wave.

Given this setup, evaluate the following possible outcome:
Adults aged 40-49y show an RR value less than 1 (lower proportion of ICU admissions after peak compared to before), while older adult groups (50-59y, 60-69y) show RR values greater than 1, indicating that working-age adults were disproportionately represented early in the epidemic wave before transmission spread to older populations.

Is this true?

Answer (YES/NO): NO